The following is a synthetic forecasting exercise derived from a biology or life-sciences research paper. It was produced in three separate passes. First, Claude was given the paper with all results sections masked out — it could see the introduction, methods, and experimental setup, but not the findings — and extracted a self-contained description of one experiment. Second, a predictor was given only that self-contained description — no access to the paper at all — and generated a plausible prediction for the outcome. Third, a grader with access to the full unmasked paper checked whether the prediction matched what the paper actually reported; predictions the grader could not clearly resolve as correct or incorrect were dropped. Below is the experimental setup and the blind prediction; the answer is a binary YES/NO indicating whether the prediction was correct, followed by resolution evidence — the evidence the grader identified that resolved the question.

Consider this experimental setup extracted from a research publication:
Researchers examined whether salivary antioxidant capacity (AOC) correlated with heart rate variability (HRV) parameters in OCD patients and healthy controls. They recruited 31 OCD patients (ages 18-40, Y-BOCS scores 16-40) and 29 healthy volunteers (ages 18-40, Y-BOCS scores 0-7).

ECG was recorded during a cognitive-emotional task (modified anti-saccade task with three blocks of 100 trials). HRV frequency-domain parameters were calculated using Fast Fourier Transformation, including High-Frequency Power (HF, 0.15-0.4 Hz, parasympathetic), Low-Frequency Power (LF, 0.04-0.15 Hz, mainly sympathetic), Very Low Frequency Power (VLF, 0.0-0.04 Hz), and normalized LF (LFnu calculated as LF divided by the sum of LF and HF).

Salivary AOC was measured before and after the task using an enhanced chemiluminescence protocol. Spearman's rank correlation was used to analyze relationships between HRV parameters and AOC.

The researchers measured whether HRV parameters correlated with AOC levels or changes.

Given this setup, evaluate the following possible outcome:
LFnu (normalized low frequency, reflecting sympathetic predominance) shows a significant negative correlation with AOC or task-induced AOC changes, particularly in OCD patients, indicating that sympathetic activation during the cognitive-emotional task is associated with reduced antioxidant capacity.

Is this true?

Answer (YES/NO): NO